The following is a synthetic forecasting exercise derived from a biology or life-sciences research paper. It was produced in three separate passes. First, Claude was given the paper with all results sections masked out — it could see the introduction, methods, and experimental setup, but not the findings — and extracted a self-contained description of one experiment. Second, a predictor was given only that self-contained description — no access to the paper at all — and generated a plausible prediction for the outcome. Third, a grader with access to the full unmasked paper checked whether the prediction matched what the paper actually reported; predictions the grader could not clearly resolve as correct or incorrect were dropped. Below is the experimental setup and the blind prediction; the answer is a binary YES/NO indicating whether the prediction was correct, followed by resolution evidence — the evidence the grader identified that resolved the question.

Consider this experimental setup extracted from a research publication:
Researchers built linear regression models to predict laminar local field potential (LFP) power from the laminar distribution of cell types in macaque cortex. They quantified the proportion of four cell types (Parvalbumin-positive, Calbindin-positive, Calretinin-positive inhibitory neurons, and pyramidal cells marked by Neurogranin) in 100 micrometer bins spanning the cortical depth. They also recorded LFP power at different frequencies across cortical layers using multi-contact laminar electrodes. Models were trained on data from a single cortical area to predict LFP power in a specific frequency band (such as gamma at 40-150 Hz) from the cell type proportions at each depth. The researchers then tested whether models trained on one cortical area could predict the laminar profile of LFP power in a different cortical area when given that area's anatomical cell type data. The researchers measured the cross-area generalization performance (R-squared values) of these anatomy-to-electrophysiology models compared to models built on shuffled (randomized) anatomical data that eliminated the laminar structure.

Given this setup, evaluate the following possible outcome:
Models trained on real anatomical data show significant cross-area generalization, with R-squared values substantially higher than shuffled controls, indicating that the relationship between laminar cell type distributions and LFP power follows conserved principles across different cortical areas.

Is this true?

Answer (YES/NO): YES